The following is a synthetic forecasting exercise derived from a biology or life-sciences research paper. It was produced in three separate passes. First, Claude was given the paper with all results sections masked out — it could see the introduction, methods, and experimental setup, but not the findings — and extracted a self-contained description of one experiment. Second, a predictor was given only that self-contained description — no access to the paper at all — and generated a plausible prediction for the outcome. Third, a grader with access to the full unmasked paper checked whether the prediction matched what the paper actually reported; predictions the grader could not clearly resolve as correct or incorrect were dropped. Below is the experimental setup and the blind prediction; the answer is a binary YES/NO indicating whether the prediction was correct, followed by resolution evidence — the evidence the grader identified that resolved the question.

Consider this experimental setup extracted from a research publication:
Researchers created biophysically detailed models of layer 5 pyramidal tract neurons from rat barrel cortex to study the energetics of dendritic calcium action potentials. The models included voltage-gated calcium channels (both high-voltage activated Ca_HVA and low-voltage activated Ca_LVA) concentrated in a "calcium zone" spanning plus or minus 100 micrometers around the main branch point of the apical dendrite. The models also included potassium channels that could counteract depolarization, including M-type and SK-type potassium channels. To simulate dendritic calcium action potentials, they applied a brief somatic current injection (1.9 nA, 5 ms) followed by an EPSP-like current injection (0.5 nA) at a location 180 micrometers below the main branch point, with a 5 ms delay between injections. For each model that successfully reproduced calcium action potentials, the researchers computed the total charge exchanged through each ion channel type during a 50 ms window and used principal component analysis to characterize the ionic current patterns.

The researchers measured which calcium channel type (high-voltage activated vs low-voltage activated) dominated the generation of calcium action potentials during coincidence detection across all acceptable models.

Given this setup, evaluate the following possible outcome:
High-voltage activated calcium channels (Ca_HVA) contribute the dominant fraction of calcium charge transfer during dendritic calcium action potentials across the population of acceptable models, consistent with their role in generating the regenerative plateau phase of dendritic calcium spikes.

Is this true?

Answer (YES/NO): NO